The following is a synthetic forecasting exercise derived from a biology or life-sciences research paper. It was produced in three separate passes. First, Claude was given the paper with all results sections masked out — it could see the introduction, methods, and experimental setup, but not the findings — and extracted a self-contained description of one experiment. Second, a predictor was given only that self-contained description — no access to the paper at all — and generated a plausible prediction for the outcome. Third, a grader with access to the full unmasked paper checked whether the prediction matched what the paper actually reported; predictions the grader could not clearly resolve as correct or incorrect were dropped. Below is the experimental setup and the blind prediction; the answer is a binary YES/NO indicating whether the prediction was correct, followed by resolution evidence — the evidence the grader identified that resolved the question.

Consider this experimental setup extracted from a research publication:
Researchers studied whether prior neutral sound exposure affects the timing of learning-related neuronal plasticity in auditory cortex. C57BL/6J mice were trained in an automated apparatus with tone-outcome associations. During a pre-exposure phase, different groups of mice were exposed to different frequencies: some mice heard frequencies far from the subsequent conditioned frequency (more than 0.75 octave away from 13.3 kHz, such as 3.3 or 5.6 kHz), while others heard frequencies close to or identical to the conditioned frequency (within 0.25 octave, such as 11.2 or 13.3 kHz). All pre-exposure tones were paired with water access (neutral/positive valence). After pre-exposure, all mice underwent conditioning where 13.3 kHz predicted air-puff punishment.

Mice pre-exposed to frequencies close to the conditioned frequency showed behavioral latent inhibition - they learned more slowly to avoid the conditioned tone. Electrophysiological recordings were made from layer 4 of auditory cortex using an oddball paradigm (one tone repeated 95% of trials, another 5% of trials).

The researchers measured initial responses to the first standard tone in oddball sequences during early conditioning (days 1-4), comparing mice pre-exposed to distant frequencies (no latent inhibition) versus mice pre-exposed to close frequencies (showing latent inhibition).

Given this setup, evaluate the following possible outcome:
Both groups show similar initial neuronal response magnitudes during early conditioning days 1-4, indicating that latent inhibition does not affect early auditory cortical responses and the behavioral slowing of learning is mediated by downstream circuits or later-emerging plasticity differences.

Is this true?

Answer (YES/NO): NO